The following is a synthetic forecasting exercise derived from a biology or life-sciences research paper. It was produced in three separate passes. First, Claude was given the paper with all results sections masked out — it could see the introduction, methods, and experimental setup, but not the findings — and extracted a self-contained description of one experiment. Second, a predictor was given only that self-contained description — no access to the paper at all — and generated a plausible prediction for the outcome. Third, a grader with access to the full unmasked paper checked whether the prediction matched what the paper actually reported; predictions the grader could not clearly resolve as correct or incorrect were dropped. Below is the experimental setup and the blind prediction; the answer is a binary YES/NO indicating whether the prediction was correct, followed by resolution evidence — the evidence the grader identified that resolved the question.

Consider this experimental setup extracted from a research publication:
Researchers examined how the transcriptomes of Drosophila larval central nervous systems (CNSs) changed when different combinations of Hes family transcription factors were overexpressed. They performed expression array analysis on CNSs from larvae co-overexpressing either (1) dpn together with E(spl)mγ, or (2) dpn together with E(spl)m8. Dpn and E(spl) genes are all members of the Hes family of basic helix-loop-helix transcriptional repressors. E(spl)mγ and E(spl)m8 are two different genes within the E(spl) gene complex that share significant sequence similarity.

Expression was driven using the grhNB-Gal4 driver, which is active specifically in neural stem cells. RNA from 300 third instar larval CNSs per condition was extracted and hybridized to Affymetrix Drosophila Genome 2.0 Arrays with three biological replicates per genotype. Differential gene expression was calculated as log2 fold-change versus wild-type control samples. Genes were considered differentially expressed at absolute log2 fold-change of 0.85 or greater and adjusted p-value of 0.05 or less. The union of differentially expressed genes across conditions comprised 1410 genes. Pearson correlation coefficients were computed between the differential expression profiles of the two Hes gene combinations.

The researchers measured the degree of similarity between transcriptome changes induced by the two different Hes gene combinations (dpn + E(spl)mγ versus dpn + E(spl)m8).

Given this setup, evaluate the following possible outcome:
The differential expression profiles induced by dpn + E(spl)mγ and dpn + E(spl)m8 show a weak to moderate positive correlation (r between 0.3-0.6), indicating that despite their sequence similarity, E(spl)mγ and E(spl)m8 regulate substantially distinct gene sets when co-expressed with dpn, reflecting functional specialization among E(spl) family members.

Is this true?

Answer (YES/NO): NO